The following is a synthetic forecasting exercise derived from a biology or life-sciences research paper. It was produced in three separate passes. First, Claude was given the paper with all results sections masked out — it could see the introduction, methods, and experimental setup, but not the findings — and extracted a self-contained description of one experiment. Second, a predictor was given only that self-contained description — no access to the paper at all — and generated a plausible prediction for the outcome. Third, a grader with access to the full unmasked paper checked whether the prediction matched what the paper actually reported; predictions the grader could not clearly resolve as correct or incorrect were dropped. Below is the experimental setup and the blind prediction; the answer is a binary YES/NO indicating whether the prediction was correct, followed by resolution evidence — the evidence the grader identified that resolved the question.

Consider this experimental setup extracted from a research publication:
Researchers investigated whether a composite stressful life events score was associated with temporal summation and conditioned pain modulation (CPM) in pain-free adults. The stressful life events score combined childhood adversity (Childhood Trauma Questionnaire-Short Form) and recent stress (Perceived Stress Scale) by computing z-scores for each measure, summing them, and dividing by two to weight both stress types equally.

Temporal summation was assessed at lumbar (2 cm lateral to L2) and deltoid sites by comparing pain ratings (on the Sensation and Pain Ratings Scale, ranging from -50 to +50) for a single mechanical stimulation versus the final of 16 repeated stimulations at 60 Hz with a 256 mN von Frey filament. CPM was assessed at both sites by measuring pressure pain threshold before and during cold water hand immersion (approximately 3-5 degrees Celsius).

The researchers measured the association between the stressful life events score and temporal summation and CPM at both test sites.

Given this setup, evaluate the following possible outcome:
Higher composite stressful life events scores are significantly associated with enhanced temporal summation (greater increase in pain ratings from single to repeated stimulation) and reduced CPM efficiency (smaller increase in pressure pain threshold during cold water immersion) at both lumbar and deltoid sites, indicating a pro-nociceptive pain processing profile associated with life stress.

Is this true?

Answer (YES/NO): NO